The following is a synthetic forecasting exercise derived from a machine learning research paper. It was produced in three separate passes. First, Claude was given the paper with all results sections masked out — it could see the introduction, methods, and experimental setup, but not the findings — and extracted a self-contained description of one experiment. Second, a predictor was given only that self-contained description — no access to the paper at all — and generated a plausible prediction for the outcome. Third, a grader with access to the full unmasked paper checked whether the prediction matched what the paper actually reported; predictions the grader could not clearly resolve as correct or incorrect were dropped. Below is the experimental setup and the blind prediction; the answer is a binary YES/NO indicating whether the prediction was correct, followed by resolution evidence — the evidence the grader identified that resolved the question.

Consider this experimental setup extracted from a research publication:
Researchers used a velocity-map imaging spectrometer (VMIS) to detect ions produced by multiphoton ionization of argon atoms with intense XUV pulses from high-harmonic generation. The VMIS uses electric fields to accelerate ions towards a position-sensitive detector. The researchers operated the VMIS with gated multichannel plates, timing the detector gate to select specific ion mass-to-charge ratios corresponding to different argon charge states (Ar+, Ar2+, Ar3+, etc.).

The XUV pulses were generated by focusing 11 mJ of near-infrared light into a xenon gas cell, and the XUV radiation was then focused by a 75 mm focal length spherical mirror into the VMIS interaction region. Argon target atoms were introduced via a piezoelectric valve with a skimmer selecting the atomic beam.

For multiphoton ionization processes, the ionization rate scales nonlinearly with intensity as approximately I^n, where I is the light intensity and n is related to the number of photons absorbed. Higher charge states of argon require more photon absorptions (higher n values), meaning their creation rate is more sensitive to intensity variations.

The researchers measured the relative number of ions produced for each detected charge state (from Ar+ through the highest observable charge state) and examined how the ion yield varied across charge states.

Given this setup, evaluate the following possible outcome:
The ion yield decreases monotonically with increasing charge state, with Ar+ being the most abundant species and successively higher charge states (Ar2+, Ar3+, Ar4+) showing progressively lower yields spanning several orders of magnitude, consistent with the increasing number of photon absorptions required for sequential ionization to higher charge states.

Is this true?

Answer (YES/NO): YES